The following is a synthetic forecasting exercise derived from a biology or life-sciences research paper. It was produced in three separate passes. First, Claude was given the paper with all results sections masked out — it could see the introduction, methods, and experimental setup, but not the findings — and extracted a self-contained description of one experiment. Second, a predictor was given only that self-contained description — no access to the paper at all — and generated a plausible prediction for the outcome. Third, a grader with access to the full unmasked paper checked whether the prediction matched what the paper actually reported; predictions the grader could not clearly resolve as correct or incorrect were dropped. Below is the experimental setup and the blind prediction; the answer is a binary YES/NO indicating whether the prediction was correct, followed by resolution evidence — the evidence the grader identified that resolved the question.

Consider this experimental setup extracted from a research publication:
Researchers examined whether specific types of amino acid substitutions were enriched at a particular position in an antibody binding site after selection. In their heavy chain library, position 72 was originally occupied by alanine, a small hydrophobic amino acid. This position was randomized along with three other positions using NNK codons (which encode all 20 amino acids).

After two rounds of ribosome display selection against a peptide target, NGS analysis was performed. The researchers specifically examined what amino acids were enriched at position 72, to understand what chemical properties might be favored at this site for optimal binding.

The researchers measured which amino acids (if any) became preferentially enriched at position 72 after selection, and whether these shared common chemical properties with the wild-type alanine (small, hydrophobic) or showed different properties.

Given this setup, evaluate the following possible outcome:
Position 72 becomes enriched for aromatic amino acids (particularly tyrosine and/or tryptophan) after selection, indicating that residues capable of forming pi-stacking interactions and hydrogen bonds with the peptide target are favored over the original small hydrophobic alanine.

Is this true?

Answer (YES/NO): NO